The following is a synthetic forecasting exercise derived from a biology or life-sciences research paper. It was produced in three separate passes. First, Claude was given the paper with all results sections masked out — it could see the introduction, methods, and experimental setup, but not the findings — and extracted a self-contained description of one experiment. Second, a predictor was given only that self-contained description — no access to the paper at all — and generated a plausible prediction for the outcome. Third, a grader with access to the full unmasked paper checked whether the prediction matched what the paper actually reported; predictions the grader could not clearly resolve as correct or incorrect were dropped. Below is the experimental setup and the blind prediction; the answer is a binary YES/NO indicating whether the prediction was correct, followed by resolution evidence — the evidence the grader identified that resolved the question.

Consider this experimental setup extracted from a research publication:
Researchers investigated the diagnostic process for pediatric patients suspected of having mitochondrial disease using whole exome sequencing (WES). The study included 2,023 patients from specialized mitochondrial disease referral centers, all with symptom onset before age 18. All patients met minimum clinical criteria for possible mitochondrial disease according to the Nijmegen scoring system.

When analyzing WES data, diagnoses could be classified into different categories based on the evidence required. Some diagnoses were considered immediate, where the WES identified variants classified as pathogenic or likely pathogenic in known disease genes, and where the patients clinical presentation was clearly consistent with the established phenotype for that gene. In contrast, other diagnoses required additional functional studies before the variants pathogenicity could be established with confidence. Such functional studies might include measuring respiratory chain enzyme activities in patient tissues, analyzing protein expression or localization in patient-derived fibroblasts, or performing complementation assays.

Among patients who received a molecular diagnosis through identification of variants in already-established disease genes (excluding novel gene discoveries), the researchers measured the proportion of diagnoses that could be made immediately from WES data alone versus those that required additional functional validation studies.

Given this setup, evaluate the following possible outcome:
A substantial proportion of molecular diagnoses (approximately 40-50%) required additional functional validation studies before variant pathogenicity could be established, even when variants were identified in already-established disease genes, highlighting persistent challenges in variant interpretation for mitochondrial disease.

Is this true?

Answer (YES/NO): NO